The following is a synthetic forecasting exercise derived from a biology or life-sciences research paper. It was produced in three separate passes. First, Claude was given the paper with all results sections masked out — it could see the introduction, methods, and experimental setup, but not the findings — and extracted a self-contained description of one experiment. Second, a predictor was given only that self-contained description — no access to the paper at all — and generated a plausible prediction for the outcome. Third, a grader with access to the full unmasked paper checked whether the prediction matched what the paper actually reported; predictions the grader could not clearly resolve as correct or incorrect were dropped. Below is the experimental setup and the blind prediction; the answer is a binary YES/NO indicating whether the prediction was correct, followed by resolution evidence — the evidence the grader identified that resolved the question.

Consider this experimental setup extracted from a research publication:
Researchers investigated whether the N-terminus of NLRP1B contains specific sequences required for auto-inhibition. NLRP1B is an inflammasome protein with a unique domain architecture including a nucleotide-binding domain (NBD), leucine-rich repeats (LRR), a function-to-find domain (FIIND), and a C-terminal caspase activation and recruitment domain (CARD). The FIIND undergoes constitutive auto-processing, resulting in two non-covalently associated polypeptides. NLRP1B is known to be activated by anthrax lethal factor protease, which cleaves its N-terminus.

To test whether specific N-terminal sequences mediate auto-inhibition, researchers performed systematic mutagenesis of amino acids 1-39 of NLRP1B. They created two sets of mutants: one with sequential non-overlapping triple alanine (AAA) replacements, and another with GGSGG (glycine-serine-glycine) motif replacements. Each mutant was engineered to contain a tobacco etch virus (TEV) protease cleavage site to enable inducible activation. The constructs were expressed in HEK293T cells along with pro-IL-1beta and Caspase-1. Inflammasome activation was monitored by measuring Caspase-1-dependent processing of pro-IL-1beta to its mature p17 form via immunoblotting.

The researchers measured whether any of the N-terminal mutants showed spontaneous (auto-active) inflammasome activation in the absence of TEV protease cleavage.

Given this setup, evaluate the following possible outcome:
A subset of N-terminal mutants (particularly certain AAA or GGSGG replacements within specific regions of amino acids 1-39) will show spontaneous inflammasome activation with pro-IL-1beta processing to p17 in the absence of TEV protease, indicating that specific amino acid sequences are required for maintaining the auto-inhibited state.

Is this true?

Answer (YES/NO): NO